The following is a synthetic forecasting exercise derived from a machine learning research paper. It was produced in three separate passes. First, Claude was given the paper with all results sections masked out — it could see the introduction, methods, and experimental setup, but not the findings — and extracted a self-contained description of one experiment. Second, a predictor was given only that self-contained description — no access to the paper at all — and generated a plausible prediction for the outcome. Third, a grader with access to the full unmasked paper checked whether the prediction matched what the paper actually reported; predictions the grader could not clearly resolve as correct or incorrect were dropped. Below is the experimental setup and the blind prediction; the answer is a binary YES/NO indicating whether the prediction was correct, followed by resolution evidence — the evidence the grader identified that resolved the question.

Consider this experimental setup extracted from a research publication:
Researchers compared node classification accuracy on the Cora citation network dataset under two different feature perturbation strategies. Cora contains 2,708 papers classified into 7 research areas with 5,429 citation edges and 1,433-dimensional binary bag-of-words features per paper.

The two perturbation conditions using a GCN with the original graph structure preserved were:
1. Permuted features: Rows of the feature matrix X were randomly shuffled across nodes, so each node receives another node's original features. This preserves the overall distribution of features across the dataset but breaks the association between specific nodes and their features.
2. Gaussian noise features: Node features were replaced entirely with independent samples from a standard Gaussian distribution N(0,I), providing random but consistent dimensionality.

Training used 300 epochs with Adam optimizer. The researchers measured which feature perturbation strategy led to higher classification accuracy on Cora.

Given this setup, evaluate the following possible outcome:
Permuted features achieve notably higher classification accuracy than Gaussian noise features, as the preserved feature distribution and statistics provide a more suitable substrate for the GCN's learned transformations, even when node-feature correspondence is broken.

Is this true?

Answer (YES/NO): NO